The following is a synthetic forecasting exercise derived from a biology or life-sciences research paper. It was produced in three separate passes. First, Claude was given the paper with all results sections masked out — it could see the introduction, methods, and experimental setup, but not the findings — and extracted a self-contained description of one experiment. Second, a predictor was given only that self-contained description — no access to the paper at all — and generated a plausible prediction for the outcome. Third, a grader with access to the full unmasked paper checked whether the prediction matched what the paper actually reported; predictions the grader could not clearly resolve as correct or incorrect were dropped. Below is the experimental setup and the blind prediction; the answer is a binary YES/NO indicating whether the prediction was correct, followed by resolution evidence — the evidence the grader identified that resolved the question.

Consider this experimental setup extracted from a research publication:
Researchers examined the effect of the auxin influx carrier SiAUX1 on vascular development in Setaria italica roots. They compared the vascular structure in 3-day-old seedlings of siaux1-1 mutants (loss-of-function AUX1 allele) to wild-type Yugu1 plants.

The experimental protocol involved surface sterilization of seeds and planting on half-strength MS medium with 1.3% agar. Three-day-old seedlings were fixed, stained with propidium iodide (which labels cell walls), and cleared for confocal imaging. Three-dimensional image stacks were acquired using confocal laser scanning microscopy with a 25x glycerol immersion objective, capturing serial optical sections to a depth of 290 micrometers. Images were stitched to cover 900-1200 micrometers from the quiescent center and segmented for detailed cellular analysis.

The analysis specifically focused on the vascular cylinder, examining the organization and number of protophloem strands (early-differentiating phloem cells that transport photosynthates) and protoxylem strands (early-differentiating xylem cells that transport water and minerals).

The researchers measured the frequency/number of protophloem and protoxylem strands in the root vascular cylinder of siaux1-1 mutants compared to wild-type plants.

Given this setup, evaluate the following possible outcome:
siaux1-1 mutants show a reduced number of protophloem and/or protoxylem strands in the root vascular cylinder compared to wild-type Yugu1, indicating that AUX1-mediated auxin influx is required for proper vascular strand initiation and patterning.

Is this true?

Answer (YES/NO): YES